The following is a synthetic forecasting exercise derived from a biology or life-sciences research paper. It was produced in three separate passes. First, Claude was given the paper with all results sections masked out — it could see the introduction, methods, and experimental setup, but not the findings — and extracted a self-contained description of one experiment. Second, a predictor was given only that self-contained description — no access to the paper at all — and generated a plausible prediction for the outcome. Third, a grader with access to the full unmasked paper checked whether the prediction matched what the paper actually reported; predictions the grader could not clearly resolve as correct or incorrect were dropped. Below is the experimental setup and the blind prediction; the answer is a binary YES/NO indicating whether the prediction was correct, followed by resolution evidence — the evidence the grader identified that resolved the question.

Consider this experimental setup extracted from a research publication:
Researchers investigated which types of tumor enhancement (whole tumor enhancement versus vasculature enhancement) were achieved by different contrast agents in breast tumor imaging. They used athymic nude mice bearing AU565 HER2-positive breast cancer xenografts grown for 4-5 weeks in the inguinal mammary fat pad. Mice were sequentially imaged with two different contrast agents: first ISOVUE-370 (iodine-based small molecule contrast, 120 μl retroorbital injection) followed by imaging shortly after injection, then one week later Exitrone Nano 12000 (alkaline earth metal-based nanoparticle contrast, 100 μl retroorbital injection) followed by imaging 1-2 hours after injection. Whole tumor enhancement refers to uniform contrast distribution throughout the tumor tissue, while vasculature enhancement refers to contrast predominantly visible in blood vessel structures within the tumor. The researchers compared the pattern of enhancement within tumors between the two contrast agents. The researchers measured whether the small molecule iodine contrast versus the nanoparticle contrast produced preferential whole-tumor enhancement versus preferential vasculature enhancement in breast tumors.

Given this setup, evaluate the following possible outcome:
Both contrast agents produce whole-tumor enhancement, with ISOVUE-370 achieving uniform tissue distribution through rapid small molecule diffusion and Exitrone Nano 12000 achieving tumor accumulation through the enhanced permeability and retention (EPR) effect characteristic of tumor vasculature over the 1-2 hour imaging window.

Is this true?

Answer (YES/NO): NO